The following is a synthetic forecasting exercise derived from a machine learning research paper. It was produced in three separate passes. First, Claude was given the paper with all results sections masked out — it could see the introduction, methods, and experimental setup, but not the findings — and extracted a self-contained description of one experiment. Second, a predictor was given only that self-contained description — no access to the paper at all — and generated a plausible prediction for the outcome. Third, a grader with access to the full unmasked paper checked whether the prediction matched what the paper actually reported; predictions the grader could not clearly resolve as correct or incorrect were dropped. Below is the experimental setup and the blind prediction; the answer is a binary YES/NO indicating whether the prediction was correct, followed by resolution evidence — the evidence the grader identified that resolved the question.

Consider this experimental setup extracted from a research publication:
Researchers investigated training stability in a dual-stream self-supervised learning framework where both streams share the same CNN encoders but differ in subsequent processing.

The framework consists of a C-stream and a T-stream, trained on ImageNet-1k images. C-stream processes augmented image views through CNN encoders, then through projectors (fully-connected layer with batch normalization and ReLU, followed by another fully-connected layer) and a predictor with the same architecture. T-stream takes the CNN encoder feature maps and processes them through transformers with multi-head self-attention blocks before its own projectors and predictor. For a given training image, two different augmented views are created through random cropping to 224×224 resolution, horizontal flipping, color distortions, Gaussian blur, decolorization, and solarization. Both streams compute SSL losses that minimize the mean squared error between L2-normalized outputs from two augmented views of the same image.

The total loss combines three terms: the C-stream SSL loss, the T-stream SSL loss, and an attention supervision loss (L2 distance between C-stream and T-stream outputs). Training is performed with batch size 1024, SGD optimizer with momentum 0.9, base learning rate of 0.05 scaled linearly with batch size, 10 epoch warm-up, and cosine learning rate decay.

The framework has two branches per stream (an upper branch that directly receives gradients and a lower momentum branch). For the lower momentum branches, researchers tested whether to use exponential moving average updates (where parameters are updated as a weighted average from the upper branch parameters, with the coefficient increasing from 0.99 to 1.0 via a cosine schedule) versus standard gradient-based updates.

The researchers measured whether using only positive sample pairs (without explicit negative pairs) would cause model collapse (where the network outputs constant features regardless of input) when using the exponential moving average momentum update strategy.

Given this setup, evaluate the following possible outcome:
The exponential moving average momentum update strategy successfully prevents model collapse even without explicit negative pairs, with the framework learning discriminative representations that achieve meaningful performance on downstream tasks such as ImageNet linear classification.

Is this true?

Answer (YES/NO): YES